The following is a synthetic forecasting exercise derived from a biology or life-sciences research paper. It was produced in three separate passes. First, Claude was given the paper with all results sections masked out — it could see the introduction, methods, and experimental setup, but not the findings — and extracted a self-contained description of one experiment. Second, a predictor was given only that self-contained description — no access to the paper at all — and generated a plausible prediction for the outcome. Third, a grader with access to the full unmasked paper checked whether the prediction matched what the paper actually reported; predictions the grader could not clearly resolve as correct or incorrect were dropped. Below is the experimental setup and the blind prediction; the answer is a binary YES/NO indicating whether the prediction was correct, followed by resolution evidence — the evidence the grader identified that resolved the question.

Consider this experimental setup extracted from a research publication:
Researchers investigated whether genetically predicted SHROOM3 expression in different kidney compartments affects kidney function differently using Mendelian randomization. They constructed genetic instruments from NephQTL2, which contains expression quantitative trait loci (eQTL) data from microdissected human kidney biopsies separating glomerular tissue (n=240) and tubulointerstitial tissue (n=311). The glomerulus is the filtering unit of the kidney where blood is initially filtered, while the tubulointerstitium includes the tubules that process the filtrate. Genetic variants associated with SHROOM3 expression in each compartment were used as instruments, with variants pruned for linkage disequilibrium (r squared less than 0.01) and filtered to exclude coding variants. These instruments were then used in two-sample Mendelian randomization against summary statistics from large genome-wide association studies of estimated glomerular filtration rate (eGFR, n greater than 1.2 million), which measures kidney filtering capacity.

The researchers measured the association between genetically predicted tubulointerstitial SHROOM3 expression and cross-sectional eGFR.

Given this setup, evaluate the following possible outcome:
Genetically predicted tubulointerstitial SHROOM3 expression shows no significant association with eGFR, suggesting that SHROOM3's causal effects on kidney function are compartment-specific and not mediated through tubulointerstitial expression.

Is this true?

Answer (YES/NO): NO